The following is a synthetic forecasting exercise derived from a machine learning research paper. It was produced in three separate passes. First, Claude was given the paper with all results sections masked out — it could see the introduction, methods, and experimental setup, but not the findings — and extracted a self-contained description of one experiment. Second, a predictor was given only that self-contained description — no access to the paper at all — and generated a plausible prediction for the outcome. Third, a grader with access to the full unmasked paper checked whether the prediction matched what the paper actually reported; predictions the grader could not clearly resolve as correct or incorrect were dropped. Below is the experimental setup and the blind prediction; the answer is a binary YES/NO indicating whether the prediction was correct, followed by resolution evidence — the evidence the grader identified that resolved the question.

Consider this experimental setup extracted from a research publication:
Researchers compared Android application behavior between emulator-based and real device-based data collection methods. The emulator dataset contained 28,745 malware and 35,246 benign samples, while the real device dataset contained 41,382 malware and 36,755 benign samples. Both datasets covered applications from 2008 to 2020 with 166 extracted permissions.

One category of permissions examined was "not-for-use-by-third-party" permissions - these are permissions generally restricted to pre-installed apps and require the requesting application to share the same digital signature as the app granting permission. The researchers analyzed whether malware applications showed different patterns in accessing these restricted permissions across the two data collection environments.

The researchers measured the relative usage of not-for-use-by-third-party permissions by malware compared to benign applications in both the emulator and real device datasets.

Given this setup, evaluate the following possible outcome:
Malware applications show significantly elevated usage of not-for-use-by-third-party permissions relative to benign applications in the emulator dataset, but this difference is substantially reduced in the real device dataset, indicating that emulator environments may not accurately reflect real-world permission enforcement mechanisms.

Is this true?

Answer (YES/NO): NO